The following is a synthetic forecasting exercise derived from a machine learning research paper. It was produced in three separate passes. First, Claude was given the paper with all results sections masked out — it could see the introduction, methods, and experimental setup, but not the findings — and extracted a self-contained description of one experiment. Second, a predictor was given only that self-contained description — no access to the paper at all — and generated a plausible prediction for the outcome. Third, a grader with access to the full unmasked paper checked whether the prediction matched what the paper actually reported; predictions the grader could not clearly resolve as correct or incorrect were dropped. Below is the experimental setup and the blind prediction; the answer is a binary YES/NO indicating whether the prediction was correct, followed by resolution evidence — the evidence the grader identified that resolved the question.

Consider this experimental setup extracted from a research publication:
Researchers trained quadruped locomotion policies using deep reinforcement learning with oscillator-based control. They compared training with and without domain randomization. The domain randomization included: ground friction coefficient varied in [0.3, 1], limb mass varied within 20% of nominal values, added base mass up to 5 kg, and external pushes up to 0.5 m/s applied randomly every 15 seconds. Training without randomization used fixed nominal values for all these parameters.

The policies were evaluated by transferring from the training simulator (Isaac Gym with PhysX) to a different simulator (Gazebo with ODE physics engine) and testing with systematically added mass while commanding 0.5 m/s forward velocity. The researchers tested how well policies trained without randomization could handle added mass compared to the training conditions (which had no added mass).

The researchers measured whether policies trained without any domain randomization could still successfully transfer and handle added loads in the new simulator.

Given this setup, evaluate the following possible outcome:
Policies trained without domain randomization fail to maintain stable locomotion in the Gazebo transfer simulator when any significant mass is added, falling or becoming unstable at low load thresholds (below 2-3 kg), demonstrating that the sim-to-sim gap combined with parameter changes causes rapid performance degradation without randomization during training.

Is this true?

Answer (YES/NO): NO